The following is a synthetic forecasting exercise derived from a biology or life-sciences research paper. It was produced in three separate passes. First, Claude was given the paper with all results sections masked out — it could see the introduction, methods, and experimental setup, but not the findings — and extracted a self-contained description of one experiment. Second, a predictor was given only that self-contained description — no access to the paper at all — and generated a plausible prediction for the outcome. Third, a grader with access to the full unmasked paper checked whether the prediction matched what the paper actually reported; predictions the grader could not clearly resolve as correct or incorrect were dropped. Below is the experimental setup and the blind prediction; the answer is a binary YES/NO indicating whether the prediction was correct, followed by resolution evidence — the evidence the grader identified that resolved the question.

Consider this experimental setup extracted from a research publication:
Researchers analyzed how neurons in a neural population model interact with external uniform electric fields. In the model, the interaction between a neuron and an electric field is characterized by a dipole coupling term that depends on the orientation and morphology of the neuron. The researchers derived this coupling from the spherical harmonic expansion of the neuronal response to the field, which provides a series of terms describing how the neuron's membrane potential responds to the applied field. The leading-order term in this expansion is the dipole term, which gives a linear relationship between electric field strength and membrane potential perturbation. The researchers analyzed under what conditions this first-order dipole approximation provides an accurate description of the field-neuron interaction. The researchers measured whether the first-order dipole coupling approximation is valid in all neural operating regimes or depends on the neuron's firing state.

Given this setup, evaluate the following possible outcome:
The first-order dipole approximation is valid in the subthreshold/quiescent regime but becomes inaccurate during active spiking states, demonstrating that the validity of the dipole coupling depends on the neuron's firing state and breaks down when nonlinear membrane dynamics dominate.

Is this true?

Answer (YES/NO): YES